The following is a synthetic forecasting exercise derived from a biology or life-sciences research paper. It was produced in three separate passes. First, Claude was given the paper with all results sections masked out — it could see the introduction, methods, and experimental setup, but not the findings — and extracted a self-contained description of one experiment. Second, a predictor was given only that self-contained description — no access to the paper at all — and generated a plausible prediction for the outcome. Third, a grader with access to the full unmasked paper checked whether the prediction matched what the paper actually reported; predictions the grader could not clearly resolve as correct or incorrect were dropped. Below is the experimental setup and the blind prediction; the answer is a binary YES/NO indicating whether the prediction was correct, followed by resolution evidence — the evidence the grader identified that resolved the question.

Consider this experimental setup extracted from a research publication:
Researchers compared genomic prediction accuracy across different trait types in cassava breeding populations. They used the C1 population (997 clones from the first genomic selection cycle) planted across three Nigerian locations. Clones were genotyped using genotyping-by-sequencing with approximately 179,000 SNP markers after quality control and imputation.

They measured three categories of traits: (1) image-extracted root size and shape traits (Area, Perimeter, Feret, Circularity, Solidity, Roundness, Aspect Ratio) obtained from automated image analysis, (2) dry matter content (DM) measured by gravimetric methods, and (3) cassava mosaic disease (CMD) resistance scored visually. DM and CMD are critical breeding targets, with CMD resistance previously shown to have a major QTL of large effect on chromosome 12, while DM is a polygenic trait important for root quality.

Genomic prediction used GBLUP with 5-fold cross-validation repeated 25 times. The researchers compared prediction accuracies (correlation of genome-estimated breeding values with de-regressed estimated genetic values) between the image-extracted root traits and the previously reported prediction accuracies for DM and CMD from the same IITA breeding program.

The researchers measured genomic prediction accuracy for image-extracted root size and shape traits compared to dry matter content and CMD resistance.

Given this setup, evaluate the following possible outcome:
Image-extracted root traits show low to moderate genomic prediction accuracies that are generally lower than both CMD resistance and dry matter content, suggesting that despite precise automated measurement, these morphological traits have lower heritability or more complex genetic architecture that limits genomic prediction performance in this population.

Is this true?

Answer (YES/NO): YES